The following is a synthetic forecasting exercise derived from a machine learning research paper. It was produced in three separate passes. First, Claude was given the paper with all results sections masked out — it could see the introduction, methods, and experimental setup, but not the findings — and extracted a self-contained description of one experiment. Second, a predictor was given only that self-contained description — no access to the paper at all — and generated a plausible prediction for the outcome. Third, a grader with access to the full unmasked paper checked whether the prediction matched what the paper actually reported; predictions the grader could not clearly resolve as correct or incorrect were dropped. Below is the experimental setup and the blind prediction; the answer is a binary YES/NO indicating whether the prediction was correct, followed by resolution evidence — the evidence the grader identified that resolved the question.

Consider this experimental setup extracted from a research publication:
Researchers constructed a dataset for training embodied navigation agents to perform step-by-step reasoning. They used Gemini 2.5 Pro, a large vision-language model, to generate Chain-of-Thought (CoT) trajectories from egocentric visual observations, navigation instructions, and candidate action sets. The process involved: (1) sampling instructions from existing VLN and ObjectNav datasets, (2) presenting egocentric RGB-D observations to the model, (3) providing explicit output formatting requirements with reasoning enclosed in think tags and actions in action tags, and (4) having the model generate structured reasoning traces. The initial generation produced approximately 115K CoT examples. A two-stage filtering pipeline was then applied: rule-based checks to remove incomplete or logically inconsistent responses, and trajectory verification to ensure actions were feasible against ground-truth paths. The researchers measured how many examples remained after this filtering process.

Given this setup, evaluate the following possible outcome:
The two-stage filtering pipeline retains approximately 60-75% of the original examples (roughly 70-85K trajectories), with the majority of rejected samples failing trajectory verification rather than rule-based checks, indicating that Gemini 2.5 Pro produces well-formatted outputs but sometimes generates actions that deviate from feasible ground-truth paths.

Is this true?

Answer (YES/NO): NO